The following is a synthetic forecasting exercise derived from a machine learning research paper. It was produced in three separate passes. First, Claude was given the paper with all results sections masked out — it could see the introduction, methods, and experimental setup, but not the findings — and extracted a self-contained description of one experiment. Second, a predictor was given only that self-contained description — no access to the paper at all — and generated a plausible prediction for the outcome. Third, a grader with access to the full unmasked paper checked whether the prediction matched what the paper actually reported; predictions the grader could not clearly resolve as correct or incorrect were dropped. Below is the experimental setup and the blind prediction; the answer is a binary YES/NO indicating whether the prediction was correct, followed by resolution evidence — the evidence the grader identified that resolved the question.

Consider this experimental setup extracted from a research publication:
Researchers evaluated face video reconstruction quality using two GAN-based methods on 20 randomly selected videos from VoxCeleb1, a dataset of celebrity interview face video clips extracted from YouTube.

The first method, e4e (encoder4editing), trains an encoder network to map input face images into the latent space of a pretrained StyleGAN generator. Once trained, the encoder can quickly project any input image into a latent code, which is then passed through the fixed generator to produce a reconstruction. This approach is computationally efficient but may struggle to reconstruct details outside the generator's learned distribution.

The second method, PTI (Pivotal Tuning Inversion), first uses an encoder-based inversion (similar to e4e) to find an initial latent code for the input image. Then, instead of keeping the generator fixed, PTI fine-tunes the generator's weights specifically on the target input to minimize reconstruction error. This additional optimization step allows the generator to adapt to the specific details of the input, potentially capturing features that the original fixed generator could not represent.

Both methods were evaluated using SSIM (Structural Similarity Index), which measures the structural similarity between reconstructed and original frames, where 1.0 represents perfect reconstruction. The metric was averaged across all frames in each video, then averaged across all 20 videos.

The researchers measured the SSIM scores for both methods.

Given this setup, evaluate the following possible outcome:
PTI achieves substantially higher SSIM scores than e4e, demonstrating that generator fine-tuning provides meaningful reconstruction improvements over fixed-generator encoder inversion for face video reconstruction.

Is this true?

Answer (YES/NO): YES